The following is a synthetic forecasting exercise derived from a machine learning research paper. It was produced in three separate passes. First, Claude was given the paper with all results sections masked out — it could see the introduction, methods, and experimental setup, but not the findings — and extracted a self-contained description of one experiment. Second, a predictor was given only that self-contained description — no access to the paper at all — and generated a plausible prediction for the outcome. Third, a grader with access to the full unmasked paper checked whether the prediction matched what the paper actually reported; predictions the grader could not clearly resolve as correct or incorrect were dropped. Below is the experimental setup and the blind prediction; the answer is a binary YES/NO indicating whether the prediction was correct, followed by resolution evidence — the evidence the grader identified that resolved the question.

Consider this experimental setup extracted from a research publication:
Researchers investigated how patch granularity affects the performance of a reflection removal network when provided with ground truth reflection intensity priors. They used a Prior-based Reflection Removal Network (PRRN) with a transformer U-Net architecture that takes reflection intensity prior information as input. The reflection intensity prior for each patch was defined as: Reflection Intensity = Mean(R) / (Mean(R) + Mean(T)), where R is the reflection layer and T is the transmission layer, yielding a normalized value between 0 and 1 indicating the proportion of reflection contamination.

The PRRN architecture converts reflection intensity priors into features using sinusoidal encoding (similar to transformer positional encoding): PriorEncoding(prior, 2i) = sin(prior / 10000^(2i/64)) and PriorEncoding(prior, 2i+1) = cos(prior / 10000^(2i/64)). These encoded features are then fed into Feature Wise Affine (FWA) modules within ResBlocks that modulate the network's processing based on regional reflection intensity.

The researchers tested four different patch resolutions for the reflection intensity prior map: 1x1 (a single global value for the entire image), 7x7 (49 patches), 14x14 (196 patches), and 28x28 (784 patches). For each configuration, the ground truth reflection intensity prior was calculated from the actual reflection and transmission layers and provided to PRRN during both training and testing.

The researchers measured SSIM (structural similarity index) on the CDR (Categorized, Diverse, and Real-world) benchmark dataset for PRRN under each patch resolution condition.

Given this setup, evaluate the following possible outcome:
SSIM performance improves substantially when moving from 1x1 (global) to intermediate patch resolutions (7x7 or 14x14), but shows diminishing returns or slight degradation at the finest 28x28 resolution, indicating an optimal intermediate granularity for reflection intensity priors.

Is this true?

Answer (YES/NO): NO